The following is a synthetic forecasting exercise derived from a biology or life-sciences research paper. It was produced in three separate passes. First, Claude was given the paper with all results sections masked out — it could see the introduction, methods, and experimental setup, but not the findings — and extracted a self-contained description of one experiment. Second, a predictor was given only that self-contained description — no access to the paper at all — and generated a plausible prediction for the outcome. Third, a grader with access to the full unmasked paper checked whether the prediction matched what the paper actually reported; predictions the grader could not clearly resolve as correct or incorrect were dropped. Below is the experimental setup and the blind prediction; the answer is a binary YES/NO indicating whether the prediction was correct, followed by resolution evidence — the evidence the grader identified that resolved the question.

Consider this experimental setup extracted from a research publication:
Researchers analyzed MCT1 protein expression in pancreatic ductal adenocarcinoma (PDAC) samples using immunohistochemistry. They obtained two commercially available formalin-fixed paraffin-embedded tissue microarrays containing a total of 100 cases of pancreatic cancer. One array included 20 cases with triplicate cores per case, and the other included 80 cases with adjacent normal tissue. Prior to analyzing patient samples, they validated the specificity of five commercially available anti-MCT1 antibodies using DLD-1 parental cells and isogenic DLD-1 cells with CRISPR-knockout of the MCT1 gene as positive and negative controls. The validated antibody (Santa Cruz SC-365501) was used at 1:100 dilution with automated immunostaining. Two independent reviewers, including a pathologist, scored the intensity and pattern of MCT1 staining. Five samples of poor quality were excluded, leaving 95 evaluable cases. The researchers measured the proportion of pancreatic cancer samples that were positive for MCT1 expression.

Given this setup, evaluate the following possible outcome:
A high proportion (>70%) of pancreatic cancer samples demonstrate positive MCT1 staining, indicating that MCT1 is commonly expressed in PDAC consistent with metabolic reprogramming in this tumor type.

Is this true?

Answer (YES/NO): NO